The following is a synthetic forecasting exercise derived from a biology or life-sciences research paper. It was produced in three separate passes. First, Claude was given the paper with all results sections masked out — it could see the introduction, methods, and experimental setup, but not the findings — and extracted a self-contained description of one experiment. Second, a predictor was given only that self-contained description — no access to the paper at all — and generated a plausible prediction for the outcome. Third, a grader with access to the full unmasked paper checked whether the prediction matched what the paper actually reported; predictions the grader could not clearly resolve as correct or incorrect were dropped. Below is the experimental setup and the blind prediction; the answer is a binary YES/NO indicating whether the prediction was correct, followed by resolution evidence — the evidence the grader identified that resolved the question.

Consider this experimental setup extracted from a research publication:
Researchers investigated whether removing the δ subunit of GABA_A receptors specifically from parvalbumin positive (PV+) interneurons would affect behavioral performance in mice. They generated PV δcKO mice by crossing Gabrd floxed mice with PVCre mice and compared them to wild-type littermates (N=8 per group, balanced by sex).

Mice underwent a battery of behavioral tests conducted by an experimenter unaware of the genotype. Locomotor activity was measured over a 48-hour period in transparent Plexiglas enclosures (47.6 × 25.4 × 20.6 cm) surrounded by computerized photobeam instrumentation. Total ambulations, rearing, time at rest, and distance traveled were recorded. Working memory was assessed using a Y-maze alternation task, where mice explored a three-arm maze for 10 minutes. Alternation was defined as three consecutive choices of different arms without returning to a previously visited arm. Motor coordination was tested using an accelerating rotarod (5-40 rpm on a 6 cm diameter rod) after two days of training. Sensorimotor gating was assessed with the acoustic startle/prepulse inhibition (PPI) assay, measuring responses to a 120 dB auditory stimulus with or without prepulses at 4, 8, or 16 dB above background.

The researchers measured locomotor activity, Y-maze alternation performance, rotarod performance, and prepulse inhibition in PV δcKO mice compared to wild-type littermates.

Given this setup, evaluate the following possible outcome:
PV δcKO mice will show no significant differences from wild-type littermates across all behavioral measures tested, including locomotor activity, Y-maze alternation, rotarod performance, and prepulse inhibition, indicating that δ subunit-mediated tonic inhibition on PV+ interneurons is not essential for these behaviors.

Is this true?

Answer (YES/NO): YES